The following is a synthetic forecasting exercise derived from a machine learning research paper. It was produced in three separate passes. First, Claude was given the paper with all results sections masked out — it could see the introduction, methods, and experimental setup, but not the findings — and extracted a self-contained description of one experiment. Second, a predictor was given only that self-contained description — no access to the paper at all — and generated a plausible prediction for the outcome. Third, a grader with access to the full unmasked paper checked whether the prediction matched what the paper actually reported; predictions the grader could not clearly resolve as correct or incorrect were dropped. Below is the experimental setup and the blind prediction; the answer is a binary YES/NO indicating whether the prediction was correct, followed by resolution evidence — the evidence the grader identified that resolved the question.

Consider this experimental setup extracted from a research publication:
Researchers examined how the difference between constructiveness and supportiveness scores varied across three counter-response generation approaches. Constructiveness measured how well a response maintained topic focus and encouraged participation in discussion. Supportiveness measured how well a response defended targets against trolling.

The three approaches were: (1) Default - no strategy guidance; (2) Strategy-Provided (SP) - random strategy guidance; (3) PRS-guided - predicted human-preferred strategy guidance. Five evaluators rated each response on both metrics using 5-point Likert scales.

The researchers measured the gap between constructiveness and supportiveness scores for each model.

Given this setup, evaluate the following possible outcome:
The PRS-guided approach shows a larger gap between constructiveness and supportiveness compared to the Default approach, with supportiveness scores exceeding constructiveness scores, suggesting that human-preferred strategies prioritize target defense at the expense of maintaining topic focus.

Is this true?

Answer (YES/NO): NO